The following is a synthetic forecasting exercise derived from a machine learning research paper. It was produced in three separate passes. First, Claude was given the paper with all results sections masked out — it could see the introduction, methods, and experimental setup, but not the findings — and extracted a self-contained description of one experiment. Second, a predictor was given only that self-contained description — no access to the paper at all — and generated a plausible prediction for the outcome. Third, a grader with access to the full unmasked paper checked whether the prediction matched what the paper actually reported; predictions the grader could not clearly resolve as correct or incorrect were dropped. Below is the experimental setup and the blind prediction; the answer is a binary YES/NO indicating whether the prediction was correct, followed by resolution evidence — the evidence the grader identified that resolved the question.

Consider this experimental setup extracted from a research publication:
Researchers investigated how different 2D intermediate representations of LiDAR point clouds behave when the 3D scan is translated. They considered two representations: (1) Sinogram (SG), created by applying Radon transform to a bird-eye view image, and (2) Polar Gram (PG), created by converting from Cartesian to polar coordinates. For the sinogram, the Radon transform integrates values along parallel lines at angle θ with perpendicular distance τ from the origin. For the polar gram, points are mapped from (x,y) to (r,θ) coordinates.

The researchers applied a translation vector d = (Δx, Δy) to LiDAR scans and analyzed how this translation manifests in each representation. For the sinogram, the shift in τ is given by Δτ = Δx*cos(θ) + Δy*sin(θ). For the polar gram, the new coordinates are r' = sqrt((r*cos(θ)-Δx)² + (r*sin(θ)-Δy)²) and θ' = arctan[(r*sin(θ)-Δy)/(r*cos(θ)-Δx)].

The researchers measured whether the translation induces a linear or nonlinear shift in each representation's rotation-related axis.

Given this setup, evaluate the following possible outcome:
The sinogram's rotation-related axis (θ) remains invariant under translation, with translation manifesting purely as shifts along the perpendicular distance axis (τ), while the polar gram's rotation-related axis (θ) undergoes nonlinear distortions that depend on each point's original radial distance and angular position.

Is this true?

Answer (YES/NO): YES